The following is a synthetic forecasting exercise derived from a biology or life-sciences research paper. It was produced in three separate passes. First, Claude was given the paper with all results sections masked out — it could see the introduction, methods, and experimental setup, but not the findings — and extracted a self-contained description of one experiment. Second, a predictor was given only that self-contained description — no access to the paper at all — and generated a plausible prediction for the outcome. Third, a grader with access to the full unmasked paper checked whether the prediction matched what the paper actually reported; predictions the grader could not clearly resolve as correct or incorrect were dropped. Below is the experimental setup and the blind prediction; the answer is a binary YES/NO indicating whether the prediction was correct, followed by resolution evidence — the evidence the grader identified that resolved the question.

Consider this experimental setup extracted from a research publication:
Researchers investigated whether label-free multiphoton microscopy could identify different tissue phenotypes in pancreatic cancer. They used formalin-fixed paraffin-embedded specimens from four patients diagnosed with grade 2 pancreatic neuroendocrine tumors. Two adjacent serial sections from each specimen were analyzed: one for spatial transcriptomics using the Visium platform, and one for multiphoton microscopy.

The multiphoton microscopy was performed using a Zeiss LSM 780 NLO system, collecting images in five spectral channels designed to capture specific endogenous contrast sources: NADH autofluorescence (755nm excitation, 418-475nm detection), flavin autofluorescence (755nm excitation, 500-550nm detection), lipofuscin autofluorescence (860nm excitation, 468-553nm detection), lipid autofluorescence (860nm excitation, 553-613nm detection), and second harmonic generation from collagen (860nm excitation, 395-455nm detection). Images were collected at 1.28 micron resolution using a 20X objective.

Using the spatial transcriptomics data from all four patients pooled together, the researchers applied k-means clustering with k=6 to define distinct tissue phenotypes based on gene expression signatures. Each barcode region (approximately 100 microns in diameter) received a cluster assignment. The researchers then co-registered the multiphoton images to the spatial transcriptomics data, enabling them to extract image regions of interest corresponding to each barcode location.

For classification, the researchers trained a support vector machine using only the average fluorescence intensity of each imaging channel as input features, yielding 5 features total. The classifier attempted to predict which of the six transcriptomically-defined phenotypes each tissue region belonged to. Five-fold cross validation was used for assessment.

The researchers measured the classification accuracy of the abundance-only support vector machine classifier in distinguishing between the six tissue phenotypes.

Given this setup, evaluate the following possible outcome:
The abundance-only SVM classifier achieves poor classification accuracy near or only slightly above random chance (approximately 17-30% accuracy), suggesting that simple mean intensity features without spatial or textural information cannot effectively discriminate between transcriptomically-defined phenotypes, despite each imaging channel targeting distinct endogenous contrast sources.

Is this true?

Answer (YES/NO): NO